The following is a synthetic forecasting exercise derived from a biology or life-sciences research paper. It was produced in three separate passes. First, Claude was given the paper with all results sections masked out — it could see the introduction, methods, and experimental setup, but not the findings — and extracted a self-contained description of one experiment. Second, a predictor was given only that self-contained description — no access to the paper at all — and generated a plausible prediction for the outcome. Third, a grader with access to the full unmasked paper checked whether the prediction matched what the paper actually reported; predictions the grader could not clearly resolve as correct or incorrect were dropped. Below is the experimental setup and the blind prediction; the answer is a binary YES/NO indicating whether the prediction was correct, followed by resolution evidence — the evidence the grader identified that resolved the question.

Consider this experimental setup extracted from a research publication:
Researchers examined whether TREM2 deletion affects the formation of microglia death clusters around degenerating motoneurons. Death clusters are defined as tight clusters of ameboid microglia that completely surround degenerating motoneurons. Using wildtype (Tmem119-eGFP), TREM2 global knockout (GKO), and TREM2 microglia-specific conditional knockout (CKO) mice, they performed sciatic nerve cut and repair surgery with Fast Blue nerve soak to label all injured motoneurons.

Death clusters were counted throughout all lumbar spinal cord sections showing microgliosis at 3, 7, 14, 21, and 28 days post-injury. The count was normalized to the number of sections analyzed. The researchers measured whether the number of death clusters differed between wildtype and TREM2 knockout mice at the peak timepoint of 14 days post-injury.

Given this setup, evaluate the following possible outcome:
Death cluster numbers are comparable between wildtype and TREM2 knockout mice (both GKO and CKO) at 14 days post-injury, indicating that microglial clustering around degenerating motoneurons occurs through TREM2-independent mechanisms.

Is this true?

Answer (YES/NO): YES